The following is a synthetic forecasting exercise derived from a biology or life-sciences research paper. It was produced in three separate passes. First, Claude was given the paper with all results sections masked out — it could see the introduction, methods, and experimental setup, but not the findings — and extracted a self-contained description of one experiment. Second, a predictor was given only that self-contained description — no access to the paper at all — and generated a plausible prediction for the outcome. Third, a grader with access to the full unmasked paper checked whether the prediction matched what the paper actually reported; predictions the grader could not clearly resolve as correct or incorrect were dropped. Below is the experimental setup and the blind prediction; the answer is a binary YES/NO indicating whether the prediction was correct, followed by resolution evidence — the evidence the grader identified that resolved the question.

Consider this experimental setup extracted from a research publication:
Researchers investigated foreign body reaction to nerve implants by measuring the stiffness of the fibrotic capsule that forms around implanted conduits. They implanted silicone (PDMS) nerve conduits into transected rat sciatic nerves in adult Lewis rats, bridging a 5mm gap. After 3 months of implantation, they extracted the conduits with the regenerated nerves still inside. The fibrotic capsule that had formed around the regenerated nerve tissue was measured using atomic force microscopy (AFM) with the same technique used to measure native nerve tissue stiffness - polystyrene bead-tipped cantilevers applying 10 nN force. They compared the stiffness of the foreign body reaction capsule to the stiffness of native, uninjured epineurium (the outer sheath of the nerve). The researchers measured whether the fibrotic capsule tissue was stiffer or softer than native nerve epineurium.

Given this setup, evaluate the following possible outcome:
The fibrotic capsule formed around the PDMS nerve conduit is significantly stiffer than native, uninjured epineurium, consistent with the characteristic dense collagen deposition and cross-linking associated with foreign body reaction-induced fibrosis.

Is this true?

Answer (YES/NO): YES